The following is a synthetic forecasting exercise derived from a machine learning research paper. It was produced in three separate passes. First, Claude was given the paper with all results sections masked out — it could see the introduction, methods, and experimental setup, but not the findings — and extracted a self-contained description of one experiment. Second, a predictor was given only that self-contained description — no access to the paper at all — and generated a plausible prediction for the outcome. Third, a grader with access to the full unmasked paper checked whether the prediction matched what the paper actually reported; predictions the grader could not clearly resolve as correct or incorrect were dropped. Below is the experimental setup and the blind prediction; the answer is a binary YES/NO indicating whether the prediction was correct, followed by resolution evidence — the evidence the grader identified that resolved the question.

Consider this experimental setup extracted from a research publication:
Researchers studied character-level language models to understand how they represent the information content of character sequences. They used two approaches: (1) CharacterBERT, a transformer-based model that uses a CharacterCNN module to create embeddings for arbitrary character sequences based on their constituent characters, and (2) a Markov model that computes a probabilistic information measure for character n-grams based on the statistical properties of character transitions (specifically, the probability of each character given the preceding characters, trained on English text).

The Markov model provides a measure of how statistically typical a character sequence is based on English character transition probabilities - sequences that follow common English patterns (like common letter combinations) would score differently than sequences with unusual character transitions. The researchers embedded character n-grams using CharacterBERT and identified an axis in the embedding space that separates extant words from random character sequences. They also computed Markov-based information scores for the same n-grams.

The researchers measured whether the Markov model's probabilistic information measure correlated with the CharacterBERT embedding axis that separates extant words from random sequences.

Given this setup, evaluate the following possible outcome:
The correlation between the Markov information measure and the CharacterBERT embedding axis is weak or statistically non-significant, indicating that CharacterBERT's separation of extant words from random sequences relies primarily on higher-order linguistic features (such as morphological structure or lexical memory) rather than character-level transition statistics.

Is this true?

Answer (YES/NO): NO